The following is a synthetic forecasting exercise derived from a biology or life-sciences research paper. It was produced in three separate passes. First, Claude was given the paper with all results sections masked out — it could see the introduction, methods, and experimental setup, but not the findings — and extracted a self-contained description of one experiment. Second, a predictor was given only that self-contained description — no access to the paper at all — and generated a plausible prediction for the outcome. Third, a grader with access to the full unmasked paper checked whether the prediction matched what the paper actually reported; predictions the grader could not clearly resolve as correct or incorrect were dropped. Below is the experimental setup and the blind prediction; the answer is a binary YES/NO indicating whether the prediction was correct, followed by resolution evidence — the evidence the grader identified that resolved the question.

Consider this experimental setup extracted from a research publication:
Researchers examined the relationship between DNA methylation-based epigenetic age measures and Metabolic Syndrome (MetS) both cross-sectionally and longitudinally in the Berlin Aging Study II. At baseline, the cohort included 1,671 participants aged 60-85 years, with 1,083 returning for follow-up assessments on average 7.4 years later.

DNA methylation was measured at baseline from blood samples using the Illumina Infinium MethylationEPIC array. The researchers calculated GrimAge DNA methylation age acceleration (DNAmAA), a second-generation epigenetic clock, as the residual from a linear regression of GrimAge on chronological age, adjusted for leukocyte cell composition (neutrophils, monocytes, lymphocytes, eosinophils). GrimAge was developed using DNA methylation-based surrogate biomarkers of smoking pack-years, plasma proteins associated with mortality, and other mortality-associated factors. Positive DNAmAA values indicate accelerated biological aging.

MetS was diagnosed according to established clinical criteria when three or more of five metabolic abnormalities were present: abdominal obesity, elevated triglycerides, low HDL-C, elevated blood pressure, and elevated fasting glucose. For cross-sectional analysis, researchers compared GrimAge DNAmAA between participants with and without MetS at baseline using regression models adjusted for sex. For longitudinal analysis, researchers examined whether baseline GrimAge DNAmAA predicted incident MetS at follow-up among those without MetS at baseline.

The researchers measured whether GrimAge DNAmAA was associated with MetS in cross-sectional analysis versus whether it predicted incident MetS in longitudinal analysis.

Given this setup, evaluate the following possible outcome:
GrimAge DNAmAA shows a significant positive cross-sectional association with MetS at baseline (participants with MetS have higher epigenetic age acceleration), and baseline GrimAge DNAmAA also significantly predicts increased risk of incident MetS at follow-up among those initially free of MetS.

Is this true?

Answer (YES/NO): NO